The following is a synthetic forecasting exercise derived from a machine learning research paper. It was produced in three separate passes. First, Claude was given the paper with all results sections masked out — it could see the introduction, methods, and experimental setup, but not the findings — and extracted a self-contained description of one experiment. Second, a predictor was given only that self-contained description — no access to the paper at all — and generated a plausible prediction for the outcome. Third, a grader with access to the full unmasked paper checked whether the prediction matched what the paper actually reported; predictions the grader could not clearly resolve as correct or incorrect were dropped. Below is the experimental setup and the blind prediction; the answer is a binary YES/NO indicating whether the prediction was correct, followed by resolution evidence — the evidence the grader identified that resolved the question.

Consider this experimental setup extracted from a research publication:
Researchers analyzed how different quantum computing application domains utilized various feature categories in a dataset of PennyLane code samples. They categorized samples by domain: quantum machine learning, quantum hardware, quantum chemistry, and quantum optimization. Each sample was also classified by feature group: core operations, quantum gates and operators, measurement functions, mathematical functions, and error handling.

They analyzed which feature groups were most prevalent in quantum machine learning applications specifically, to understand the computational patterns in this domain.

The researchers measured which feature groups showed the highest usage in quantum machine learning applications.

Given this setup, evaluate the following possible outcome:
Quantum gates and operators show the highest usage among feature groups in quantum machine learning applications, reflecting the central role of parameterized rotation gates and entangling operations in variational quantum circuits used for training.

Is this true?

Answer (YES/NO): YES